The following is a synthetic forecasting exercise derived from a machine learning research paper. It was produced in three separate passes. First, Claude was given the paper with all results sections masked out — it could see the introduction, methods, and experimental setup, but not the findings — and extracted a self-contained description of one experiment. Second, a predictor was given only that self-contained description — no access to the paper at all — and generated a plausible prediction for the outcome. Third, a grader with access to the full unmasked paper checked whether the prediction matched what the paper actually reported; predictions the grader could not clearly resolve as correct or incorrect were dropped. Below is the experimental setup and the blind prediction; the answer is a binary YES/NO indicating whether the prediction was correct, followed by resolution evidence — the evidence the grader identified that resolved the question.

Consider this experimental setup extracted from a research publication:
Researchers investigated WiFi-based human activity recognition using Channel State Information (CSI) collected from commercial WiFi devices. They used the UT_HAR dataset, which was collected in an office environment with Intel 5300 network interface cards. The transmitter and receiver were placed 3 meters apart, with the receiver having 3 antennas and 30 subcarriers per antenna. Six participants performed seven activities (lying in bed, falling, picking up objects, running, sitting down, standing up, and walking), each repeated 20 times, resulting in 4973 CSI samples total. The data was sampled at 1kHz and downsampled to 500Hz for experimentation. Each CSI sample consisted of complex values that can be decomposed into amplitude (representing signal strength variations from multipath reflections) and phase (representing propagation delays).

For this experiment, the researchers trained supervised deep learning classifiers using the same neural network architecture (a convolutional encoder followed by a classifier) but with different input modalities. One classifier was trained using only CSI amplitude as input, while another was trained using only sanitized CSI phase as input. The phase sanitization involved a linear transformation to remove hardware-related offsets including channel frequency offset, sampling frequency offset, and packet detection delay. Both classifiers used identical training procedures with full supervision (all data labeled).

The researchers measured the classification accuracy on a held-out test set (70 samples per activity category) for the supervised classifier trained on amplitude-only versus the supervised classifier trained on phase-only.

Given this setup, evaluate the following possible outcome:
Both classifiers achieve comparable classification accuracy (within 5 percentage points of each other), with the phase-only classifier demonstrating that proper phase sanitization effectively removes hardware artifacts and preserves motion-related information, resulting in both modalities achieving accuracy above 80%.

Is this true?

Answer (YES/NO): NO